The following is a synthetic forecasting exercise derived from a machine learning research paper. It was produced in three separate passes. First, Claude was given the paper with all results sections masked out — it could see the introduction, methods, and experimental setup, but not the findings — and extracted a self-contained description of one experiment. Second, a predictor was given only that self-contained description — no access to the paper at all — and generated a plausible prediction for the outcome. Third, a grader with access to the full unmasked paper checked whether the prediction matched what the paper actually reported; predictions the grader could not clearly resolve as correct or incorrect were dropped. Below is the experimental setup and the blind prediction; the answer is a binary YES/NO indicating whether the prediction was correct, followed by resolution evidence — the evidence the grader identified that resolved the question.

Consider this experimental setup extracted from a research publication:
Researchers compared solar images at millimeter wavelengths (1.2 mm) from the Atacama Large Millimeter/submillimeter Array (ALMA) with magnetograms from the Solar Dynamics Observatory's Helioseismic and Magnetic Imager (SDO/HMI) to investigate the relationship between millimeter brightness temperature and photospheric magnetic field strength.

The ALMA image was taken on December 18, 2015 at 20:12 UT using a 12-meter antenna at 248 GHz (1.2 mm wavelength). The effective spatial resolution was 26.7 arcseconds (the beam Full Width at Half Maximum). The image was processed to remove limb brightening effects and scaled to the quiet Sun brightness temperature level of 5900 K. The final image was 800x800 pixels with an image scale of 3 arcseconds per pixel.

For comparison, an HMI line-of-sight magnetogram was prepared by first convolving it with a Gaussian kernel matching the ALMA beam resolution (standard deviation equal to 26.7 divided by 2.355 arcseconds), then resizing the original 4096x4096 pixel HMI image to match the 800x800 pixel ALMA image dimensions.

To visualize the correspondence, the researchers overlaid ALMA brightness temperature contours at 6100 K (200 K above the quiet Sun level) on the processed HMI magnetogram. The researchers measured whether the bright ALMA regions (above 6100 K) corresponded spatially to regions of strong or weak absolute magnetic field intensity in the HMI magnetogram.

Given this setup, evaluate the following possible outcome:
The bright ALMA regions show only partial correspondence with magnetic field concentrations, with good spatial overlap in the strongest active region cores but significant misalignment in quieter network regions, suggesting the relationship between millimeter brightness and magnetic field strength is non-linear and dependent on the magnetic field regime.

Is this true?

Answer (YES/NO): NO